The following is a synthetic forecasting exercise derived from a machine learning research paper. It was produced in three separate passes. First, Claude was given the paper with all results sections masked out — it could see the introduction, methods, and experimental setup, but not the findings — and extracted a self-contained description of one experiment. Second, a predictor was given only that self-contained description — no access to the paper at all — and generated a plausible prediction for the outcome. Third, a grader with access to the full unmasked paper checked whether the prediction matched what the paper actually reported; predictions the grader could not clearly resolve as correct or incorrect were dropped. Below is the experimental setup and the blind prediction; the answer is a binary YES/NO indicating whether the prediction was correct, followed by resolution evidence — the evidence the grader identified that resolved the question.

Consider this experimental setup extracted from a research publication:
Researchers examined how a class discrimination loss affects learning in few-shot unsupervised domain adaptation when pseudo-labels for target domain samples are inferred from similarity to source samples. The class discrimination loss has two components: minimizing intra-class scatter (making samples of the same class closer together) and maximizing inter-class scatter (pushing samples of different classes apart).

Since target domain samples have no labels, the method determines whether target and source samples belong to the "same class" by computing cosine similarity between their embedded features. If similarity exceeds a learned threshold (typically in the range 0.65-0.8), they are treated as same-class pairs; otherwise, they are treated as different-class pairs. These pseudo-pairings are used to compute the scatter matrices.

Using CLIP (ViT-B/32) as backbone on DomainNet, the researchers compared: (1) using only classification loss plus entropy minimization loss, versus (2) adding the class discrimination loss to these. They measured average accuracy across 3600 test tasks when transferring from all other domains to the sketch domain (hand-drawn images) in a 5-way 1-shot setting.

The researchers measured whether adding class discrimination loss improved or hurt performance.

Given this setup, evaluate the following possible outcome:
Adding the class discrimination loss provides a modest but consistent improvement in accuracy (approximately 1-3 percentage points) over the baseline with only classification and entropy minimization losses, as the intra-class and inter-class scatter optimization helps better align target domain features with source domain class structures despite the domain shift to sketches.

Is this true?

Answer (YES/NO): YES